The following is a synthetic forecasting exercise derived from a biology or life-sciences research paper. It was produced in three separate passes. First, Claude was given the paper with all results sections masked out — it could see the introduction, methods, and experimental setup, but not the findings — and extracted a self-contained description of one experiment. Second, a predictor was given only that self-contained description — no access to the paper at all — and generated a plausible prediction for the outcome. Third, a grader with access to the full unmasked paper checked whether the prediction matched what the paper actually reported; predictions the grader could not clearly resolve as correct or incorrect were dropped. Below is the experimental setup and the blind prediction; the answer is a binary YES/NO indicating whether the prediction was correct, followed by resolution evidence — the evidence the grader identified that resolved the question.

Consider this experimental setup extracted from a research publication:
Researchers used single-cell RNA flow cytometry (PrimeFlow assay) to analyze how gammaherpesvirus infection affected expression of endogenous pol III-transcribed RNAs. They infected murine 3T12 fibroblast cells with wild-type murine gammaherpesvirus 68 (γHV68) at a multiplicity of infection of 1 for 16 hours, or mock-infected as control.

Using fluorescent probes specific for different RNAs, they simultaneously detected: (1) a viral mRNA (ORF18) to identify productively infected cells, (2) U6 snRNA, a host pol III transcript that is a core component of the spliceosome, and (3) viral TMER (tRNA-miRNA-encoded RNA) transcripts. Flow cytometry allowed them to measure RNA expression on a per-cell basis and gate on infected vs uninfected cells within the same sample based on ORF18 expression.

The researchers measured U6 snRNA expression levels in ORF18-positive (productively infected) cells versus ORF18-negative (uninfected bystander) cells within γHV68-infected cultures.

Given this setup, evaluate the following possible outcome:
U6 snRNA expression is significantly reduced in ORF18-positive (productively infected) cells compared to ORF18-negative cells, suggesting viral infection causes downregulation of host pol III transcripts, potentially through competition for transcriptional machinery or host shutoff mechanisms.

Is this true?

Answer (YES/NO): NO